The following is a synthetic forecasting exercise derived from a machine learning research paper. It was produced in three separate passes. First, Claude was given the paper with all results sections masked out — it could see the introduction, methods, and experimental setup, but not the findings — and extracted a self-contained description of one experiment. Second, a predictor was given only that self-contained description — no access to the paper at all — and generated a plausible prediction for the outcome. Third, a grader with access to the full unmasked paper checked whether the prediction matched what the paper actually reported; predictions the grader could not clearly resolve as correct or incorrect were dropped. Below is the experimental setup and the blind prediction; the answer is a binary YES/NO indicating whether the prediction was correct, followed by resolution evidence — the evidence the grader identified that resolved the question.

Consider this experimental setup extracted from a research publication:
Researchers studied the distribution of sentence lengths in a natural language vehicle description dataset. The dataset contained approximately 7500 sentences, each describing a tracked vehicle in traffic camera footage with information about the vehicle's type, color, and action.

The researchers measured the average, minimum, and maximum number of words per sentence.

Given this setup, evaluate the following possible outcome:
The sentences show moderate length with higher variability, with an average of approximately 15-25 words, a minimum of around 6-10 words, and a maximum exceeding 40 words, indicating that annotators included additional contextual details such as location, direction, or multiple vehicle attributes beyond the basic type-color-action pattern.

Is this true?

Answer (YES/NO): NO